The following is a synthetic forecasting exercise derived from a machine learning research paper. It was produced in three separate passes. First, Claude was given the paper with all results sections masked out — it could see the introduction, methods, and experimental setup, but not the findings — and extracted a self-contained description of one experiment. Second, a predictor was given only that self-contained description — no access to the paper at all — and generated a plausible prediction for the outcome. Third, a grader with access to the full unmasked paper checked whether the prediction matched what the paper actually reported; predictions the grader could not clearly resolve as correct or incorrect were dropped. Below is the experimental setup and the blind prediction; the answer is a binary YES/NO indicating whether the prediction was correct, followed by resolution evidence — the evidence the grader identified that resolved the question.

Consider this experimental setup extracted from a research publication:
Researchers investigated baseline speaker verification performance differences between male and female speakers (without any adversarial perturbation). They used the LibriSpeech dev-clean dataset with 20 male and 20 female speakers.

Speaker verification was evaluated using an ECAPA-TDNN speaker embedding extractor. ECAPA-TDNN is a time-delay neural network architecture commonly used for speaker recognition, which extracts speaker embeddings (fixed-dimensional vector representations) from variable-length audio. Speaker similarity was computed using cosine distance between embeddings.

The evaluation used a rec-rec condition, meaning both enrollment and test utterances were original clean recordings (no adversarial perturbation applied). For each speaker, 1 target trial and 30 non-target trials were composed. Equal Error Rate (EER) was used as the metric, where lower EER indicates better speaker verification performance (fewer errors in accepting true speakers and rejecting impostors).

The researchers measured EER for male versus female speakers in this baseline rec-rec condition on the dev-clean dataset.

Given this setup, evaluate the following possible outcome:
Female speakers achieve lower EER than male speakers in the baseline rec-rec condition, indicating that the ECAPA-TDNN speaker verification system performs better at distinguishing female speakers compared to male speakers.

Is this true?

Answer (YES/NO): NO